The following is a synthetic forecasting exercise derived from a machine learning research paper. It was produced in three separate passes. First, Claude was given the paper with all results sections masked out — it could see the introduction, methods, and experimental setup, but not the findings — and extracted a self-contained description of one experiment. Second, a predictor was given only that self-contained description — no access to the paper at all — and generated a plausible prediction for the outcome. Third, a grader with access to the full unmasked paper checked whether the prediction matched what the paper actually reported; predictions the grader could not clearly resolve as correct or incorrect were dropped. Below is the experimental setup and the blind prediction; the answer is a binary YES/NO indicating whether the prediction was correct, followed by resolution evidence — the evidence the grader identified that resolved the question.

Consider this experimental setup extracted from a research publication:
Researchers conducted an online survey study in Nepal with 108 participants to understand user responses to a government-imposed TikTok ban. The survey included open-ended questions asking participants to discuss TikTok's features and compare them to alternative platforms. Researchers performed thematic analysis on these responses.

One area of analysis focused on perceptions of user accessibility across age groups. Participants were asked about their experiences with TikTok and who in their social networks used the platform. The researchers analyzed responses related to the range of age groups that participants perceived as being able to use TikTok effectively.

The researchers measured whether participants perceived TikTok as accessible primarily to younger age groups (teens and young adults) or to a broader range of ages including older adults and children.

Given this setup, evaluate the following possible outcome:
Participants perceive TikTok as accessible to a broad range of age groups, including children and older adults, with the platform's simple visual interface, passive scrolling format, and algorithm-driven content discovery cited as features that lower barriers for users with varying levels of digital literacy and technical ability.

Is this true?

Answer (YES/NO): NO